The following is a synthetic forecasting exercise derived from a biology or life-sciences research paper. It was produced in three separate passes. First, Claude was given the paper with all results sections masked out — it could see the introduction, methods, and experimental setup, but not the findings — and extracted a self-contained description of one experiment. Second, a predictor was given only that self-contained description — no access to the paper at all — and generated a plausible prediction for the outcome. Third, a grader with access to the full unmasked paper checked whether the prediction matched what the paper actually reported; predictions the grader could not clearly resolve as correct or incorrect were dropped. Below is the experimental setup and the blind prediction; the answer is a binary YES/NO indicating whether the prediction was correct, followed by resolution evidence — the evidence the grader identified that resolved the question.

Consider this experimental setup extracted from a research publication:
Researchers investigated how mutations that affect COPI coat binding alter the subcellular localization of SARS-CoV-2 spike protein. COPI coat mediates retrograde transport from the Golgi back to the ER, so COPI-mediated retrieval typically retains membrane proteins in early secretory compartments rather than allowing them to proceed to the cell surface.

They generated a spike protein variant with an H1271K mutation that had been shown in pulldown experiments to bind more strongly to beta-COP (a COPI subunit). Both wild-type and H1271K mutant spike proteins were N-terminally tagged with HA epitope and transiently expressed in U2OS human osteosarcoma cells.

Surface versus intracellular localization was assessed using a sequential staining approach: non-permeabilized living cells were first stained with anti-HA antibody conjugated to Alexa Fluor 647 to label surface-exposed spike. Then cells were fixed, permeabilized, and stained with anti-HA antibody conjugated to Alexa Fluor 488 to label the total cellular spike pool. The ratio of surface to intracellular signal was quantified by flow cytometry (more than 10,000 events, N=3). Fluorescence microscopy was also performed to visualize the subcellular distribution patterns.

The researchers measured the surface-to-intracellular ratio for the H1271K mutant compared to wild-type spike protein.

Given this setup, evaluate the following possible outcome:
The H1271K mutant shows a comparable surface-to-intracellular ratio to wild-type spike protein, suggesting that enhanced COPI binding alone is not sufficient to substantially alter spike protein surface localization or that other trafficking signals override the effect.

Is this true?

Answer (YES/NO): NO